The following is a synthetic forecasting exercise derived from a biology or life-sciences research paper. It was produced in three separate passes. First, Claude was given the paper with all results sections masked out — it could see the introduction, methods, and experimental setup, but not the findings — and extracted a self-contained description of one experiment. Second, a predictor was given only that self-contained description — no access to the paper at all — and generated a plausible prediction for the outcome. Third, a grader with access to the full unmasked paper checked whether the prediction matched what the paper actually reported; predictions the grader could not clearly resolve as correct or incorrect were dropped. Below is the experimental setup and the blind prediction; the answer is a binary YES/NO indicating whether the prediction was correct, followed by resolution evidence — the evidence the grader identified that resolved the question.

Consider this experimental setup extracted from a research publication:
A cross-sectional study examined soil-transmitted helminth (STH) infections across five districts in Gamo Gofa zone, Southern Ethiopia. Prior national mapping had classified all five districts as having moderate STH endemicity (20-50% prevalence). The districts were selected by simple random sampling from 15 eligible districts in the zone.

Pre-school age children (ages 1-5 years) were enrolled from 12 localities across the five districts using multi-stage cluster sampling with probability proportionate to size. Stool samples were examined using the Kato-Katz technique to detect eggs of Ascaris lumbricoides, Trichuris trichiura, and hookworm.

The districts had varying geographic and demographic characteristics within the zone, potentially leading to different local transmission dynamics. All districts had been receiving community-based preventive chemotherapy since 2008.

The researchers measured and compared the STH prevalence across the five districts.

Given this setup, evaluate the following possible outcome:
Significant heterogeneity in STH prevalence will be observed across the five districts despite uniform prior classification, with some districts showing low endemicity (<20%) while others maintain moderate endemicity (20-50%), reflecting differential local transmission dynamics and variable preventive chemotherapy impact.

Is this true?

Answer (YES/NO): YES